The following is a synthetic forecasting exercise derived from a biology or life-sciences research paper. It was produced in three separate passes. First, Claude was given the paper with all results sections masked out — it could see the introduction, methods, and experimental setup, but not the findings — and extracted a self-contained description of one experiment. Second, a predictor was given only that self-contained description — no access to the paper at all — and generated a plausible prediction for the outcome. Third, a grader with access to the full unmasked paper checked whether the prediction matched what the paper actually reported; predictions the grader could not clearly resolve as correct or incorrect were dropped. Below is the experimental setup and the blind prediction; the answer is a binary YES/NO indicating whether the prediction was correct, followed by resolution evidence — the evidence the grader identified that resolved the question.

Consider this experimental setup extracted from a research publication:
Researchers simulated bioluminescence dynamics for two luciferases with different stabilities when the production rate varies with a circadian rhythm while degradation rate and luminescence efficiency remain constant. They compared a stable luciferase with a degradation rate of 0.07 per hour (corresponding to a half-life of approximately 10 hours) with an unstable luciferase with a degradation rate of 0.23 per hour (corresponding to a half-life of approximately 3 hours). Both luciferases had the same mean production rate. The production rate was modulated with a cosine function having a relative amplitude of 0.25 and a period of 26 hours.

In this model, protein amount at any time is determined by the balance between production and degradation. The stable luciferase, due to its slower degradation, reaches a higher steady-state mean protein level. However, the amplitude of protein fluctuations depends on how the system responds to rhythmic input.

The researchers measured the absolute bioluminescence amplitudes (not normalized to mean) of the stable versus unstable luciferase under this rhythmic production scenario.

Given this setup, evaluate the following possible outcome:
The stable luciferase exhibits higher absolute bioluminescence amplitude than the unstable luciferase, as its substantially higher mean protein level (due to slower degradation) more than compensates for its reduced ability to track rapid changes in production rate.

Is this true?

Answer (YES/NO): NO